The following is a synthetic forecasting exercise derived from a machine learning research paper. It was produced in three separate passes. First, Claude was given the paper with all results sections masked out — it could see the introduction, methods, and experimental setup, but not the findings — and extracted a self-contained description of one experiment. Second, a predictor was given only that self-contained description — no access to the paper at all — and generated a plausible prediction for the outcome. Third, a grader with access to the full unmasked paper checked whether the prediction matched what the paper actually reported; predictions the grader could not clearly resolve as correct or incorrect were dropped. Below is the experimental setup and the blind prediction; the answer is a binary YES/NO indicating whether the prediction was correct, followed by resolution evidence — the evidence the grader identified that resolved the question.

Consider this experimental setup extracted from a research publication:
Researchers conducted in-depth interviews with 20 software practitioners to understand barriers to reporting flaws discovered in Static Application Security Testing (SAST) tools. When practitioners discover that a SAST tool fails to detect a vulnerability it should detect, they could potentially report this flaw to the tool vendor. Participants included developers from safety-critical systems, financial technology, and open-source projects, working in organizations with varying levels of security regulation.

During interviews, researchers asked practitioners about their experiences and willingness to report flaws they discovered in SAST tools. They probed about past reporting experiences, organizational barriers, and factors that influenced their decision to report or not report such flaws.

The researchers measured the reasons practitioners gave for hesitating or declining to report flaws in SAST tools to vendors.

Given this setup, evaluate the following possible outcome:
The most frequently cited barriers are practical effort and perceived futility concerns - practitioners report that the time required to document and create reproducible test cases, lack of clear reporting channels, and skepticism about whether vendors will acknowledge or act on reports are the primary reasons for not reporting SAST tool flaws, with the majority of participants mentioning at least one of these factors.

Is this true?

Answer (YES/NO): NO